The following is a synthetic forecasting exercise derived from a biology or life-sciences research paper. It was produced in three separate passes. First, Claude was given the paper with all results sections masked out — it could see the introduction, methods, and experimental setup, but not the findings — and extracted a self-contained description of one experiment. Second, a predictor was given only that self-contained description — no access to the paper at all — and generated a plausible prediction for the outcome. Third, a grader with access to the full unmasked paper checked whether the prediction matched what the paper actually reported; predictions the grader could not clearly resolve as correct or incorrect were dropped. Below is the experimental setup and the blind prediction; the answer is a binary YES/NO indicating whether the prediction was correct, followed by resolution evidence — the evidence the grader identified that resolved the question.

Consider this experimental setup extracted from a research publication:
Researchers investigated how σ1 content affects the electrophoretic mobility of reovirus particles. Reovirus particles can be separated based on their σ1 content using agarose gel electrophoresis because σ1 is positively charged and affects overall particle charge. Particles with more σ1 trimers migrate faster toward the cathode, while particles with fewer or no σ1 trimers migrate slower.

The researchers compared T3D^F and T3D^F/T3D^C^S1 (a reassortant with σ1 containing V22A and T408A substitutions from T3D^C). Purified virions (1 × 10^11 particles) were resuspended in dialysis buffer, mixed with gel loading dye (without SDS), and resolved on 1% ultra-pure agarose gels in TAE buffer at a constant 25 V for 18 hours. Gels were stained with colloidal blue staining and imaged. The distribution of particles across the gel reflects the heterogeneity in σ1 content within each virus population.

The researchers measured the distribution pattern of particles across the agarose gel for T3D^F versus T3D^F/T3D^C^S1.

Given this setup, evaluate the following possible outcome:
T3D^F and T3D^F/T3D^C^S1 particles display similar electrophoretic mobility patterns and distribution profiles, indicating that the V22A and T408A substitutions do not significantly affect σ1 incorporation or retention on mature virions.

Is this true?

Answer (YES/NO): NO